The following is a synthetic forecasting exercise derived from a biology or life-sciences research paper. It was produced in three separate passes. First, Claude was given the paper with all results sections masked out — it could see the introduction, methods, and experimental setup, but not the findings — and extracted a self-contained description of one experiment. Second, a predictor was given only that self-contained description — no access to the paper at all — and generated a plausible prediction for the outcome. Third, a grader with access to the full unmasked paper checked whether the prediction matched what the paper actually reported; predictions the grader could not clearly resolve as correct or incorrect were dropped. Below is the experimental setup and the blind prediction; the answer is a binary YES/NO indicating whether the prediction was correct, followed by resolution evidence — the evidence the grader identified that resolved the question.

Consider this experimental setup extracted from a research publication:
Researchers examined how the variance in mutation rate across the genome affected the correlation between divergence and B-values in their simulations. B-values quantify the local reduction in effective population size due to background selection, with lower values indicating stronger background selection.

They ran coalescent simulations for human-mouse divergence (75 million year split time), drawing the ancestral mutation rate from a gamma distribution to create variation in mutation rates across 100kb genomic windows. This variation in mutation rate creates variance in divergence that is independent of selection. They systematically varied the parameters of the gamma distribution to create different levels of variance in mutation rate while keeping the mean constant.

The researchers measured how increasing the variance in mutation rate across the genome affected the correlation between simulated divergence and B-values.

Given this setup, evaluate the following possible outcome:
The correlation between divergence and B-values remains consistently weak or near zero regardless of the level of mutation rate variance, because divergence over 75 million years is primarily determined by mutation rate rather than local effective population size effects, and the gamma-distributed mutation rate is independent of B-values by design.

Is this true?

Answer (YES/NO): NO